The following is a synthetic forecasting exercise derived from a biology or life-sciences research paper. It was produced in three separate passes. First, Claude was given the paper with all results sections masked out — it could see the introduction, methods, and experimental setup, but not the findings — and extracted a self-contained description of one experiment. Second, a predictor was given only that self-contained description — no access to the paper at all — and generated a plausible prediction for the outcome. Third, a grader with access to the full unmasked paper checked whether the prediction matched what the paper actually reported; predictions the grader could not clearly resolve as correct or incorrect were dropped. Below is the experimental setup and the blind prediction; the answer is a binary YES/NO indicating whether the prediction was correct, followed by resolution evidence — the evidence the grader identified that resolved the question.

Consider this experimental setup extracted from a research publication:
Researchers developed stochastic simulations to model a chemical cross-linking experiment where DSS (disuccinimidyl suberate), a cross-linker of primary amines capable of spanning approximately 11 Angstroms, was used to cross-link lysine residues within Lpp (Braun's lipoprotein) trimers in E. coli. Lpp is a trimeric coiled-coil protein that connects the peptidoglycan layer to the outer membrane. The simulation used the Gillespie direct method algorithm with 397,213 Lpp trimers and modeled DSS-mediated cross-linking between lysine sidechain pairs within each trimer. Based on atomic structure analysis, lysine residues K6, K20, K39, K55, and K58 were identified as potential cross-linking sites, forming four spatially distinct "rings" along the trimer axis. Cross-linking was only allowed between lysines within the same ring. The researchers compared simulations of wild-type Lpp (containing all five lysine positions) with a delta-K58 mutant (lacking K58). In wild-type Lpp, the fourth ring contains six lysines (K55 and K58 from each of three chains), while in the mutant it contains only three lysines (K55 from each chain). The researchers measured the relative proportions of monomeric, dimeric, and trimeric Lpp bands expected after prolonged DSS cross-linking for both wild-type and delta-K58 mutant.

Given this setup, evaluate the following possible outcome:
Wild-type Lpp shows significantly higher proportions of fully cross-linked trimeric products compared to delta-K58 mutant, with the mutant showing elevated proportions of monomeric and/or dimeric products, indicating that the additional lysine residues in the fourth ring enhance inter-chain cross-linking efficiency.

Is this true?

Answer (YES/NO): NO